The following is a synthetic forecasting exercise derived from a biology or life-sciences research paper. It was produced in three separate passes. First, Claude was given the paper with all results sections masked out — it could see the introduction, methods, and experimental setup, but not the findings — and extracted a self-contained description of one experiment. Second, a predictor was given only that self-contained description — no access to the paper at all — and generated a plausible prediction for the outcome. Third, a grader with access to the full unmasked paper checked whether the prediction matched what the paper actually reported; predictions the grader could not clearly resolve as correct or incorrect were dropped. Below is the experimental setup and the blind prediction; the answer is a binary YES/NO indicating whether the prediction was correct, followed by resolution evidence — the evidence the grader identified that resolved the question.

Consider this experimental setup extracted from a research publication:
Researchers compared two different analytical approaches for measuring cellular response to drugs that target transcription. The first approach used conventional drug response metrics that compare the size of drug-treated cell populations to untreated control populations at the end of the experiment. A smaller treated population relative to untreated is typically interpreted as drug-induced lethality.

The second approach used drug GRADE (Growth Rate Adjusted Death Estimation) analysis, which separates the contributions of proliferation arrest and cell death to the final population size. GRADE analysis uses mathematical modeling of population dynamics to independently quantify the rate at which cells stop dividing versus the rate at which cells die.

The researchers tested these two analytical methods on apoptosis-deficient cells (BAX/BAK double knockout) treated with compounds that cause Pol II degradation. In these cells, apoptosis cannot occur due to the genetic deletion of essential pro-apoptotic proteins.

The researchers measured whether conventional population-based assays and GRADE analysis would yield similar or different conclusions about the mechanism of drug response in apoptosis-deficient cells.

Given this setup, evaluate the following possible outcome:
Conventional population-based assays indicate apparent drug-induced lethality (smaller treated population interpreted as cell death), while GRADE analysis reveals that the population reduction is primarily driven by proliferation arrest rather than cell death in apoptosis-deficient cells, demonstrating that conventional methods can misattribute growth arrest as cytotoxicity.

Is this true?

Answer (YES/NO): YES